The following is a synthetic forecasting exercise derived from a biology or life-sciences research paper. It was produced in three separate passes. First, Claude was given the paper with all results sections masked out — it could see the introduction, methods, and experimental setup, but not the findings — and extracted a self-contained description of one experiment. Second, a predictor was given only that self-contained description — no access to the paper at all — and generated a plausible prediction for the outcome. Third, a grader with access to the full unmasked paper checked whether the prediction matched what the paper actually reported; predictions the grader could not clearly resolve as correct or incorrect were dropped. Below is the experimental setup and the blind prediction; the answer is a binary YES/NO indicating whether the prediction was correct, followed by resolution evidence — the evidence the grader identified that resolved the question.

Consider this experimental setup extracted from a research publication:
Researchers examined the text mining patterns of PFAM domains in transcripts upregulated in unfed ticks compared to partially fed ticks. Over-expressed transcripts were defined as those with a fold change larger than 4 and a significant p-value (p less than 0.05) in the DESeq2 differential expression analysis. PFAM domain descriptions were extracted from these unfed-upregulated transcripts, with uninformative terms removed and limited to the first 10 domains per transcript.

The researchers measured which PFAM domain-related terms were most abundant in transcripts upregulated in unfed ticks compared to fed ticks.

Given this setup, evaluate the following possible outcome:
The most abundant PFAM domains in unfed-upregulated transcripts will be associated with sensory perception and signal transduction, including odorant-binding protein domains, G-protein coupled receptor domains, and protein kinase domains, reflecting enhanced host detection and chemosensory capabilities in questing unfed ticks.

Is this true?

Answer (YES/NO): NO